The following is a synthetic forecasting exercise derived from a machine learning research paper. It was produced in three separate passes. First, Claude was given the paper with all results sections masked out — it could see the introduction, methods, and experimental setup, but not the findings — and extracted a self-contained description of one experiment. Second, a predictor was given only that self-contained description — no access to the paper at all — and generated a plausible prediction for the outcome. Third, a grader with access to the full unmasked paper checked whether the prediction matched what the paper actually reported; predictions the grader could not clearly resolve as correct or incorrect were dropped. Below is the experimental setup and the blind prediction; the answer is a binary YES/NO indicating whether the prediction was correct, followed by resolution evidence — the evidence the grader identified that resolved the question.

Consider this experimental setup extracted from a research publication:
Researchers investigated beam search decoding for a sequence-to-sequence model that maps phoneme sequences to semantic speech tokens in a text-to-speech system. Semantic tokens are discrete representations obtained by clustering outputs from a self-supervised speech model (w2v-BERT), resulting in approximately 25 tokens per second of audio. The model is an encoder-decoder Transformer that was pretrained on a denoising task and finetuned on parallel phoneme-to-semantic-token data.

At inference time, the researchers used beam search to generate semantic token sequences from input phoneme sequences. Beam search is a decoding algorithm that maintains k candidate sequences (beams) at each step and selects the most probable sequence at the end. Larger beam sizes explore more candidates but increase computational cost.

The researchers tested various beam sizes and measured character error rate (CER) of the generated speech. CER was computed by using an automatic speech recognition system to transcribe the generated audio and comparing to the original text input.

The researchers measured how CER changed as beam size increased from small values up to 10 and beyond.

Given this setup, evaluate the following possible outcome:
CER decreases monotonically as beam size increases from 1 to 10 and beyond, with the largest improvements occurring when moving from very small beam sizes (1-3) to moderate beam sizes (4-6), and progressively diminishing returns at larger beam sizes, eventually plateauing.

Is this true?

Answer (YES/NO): NO